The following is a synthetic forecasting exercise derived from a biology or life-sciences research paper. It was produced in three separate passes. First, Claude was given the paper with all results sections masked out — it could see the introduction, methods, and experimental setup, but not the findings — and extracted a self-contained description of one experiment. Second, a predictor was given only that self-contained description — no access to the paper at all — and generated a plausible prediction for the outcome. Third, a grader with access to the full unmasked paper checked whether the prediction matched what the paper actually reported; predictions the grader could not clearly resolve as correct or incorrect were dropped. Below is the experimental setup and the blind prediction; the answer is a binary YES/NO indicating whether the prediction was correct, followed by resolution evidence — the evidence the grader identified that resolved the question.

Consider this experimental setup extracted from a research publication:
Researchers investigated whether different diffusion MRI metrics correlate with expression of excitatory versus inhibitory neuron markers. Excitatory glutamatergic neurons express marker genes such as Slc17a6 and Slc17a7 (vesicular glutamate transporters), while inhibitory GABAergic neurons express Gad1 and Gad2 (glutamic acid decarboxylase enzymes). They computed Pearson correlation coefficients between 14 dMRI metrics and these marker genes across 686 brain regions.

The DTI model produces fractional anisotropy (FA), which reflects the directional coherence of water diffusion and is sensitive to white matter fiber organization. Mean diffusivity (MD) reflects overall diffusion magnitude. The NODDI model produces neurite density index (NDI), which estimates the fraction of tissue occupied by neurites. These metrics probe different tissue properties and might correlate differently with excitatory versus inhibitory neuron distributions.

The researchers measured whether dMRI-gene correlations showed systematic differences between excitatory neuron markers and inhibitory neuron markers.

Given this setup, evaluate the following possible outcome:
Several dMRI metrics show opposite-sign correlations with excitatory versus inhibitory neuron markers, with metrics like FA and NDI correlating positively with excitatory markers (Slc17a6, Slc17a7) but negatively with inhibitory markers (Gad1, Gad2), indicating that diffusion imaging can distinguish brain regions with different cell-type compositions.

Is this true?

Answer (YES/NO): NO